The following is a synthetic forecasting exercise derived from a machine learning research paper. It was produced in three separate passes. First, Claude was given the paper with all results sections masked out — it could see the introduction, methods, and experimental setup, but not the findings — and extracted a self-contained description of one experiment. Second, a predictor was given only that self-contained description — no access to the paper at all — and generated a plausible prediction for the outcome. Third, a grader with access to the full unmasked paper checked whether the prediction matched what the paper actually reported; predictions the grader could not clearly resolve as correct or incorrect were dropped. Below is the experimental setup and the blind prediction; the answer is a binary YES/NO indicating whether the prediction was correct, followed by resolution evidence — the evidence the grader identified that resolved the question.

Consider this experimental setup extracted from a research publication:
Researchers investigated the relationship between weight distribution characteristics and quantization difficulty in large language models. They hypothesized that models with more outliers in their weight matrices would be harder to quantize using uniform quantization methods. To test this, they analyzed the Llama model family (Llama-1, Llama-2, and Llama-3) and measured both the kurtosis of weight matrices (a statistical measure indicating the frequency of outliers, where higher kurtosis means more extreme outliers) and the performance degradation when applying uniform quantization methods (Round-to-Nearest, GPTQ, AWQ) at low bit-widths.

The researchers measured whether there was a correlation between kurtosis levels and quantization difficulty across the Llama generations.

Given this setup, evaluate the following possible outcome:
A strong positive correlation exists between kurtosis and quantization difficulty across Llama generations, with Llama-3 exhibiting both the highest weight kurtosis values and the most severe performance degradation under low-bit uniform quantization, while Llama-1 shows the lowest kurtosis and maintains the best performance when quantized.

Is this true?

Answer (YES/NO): NO